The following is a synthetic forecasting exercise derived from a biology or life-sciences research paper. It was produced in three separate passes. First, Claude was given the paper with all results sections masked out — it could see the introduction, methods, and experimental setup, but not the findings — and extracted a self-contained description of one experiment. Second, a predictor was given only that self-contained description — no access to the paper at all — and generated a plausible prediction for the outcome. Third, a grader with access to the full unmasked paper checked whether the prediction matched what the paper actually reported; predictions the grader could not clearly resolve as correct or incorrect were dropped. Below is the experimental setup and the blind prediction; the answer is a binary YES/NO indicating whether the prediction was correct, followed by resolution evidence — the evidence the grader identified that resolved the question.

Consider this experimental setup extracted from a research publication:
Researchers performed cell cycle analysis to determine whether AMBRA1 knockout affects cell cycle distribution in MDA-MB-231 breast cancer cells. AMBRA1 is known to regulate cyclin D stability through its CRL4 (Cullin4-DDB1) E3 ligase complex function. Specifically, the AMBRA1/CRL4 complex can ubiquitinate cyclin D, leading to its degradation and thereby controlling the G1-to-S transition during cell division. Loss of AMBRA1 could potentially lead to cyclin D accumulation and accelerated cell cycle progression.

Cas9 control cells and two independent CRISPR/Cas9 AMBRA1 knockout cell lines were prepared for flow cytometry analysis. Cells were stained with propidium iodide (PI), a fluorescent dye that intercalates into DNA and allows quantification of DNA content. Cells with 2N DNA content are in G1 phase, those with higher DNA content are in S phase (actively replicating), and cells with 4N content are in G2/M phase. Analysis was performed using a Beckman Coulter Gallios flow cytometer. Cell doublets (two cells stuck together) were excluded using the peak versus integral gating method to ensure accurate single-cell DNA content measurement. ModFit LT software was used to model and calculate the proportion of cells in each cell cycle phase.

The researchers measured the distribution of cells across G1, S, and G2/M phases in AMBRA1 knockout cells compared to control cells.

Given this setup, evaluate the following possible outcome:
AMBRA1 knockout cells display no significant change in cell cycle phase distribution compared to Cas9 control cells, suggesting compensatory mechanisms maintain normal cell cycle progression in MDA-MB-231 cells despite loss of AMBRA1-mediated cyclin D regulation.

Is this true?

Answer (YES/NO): NO